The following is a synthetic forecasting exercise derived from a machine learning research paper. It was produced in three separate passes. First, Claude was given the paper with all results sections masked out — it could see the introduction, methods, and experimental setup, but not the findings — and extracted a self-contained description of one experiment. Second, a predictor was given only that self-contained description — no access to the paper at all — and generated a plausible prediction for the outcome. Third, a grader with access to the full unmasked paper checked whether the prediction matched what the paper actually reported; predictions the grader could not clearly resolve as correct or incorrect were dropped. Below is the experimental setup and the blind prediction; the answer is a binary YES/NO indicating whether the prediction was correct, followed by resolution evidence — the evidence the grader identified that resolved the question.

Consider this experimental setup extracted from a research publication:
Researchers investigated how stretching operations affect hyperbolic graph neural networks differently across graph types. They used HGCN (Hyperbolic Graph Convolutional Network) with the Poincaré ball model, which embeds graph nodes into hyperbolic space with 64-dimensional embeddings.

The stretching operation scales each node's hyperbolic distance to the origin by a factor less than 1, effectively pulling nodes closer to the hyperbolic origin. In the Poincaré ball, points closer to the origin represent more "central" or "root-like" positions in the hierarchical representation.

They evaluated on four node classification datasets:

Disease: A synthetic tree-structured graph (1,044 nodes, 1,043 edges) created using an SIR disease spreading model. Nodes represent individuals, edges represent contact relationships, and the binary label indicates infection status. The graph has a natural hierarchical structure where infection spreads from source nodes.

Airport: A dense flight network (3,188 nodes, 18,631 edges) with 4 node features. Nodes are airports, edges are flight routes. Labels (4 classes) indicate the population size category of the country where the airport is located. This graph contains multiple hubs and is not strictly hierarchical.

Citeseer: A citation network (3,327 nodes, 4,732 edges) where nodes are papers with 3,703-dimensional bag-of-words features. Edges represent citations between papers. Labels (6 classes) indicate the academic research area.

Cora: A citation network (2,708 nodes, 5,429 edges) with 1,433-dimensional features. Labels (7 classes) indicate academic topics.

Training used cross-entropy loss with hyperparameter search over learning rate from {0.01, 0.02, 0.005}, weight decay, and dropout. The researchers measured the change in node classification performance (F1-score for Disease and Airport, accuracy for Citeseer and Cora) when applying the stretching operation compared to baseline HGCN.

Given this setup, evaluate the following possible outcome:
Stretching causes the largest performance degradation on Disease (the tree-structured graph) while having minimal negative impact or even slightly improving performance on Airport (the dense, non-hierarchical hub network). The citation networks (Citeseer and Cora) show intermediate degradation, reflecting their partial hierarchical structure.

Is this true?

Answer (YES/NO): NO